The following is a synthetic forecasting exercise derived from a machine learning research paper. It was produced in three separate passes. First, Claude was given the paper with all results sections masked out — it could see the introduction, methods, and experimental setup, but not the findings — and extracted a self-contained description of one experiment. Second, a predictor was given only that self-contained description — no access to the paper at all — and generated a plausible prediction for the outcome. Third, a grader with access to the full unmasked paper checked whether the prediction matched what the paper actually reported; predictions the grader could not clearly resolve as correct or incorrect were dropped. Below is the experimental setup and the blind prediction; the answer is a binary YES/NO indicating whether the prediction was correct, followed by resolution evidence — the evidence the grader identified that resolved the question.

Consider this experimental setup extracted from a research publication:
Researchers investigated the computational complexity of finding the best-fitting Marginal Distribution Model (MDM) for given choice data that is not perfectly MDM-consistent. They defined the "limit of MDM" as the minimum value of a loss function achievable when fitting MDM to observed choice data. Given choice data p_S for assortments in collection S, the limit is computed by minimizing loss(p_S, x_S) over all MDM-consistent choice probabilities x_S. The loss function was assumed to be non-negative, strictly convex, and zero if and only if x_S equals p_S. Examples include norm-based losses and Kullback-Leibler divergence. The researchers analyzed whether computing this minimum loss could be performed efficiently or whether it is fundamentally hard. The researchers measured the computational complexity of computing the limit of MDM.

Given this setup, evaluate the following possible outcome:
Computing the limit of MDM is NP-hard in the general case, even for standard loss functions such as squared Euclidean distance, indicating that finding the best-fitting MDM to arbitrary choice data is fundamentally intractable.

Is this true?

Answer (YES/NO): NO